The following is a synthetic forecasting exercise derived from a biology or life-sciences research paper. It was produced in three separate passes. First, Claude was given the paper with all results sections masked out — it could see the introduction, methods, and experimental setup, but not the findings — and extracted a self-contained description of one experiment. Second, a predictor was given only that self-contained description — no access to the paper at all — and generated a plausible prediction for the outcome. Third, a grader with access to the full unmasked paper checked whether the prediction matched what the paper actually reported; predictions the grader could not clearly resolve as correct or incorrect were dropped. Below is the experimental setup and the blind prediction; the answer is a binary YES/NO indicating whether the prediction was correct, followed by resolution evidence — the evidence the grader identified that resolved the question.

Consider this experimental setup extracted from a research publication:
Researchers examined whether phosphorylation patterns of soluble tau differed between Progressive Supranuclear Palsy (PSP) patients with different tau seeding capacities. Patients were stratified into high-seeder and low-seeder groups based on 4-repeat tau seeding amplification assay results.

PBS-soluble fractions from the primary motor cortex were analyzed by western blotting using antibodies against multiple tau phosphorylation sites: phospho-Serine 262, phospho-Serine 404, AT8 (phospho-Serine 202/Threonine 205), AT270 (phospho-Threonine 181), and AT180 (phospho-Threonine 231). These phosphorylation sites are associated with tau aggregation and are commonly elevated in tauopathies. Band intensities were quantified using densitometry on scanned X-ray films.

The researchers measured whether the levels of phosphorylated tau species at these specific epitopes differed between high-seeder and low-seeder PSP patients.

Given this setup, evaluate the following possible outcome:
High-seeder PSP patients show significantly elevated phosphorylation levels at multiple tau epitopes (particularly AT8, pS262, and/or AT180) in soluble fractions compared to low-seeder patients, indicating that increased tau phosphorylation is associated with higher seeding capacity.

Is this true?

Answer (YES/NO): NO